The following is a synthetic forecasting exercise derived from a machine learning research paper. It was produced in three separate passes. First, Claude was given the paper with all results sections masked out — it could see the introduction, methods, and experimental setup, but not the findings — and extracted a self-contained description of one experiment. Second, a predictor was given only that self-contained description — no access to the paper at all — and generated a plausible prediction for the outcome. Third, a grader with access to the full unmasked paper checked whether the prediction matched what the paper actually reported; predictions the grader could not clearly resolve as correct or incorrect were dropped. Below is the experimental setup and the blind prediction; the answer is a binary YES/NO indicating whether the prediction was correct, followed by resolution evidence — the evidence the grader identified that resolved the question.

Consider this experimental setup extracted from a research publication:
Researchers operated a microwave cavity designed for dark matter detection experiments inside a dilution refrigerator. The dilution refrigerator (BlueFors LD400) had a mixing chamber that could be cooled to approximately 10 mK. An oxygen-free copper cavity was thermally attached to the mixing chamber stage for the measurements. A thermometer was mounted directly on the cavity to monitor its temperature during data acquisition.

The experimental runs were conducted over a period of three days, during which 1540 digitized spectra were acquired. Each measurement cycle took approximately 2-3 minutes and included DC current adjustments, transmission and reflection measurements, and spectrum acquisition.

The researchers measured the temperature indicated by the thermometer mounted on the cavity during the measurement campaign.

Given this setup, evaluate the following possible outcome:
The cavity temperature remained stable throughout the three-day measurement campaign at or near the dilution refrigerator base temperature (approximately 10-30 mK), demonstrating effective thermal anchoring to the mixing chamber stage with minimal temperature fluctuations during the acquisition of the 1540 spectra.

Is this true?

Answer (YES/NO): NO